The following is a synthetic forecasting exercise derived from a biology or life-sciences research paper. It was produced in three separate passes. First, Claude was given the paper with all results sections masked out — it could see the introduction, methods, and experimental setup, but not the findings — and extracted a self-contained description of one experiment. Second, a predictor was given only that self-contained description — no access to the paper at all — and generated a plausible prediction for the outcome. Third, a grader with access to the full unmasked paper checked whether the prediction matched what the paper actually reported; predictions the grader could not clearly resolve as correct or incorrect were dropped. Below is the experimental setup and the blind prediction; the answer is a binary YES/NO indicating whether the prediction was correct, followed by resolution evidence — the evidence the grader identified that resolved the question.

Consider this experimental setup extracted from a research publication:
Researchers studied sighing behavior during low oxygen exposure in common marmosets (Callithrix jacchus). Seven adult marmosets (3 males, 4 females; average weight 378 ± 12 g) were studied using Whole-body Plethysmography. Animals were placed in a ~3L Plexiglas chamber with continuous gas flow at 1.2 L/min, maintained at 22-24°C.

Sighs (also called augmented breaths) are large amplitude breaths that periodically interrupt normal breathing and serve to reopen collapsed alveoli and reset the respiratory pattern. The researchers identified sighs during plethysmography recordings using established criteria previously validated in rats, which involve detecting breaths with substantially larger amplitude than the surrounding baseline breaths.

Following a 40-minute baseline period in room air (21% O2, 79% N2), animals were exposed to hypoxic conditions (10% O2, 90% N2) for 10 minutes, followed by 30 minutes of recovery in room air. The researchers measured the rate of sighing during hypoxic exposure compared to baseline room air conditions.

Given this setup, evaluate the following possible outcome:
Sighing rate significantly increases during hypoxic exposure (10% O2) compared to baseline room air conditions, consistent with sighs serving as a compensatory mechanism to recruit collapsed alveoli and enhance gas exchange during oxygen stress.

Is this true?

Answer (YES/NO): YES